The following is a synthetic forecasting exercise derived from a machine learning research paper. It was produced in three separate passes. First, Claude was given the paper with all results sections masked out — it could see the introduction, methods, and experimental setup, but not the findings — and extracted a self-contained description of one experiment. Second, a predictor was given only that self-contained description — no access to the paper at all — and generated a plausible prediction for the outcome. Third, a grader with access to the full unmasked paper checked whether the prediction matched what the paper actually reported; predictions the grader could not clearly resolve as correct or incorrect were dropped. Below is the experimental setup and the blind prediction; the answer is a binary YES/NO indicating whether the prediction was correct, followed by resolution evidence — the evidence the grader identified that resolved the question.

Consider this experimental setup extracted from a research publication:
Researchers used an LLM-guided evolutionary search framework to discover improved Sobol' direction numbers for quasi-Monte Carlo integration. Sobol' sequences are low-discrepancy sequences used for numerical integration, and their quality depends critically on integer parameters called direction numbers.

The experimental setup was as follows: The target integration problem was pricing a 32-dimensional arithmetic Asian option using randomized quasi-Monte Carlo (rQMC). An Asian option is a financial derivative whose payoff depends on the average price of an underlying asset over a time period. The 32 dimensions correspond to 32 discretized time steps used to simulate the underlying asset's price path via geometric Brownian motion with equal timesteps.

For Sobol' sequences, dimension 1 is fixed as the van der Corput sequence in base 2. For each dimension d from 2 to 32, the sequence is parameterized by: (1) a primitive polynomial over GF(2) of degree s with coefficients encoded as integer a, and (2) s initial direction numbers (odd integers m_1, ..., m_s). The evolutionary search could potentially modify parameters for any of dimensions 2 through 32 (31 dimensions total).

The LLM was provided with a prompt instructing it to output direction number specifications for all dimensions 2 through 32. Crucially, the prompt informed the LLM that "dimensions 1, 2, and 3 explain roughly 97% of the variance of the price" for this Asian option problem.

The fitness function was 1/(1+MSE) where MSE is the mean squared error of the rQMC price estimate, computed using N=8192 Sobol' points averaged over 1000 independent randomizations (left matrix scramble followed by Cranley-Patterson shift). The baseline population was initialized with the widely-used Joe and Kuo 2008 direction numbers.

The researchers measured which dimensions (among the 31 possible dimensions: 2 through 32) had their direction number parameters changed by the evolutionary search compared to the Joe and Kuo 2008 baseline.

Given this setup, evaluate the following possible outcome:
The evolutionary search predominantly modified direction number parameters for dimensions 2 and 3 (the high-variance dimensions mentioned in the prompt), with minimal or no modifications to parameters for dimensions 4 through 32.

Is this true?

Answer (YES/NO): NO